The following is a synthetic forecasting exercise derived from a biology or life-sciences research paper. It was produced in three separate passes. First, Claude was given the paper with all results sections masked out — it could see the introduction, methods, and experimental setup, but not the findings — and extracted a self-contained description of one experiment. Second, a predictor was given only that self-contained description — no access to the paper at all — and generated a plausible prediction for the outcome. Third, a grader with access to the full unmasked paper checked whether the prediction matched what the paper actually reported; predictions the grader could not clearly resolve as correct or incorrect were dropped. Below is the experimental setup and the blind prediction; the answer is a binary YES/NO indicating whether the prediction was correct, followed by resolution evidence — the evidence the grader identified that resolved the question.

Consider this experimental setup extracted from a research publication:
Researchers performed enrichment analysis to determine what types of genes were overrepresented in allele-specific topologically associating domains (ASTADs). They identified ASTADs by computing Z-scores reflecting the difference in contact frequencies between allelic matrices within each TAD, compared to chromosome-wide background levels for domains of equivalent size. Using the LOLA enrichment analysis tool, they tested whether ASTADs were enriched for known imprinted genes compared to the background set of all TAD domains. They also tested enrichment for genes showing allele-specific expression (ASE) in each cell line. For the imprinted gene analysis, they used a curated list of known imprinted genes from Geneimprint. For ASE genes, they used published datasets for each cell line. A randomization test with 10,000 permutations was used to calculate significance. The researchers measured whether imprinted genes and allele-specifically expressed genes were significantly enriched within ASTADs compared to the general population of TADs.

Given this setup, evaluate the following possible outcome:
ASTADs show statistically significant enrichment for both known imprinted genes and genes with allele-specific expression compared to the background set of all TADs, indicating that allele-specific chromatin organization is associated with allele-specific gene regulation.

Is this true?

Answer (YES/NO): NO